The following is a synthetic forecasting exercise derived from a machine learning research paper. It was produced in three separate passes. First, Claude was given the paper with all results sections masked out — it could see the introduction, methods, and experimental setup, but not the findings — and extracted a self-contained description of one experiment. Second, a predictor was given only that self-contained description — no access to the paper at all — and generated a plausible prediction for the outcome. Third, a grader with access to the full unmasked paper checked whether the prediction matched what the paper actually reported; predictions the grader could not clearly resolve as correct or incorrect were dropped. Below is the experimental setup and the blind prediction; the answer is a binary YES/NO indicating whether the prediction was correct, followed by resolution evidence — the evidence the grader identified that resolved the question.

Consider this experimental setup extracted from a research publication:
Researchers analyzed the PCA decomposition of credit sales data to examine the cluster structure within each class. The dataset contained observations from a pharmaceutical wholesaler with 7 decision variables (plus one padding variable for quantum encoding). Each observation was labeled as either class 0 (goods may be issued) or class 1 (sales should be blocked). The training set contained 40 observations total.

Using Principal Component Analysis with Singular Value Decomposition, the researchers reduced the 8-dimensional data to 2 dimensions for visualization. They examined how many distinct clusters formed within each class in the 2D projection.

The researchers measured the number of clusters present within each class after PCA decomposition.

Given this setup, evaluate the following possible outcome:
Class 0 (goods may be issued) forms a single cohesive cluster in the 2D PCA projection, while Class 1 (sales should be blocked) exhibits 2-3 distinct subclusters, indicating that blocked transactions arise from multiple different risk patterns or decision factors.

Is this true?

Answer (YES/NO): NO